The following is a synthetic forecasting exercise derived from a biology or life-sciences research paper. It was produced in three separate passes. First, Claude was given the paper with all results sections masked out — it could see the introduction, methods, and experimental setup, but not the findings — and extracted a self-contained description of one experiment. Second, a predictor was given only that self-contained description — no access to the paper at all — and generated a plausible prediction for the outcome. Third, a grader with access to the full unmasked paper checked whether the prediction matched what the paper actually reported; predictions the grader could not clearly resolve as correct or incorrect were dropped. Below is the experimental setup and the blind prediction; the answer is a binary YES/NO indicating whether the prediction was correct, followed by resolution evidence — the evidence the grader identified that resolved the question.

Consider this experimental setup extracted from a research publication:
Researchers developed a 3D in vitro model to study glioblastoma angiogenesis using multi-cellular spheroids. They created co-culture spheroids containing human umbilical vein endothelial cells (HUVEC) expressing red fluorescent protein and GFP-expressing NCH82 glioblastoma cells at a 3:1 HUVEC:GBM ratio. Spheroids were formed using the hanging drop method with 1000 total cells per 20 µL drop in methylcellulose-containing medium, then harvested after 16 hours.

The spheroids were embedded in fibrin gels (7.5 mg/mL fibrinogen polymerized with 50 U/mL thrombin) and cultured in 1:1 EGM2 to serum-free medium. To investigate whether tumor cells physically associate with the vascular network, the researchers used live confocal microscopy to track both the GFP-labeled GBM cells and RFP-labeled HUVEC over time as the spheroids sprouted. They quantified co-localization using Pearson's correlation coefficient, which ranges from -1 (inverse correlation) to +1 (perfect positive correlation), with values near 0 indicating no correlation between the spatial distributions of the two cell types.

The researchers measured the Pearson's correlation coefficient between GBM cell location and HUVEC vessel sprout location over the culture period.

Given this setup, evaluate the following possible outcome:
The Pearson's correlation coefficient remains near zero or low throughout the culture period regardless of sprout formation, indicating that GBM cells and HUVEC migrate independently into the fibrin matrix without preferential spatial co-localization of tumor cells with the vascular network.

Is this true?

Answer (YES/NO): NO